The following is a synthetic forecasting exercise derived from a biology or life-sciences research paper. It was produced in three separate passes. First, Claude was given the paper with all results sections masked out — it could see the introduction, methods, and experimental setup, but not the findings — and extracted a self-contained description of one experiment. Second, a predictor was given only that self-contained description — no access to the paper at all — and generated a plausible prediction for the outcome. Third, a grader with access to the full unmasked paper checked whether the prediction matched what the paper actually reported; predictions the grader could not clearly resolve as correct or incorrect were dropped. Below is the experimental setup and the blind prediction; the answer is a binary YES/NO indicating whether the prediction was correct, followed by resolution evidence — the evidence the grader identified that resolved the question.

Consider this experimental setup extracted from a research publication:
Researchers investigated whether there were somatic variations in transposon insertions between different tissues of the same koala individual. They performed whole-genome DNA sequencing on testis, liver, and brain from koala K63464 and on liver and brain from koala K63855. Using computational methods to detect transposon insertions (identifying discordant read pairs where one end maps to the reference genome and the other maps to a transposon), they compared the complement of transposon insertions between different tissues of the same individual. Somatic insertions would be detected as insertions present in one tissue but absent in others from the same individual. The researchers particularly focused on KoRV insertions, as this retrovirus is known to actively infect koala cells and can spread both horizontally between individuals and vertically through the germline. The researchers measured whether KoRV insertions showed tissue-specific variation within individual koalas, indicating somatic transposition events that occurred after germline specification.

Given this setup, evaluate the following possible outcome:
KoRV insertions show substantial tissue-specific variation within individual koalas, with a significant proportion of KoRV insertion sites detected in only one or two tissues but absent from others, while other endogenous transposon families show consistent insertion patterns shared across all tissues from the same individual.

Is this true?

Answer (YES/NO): NO